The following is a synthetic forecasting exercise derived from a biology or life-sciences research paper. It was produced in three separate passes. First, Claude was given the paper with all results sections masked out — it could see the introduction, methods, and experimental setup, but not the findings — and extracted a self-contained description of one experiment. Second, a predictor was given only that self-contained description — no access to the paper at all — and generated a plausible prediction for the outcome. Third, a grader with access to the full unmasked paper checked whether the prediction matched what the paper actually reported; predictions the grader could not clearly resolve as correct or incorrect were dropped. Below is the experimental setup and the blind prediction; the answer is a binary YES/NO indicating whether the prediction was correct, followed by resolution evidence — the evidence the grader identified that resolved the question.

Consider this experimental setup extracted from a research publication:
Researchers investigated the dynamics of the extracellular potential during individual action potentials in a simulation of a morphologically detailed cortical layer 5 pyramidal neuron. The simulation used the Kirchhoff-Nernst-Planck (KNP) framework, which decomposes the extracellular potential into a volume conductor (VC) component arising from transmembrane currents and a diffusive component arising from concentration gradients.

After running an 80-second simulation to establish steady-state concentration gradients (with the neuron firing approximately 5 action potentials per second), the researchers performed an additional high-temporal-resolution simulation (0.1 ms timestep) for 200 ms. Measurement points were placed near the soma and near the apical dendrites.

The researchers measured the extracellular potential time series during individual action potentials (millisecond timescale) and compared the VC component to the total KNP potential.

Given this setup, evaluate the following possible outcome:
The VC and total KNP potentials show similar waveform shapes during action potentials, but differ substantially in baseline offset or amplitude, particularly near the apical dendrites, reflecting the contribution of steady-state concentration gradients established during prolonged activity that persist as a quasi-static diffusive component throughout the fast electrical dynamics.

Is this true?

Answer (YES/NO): YES